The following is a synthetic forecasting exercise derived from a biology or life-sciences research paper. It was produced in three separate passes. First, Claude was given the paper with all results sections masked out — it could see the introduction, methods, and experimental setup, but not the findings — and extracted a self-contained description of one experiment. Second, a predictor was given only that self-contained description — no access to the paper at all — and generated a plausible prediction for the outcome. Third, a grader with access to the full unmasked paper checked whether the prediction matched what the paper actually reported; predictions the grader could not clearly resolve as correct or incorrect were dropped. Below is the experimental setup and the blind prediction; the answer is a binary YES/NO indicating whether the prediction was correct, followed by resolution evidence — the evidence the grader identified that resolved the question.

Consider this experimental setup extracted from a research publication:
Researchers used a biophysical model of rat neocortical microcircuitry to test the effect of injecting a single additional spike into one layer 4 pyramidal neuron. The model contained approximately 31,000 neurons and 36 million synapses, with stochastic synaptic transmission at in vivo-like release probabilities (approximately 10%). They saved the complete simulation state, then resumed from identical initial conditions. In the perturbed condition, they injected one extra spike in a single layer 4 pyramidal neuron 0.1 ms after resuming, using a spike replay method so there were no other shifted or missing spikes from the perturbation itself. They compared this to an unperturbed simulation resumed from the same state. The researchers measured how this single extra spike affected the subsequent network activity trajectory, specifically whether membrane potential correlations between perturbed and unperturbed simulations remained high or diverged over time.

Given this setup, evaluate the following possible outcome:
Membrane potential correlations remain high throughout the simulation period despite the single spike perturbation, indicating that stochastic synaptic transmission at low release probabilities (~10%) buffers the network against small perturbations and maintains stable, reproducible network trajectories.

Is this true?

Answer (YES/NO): NO